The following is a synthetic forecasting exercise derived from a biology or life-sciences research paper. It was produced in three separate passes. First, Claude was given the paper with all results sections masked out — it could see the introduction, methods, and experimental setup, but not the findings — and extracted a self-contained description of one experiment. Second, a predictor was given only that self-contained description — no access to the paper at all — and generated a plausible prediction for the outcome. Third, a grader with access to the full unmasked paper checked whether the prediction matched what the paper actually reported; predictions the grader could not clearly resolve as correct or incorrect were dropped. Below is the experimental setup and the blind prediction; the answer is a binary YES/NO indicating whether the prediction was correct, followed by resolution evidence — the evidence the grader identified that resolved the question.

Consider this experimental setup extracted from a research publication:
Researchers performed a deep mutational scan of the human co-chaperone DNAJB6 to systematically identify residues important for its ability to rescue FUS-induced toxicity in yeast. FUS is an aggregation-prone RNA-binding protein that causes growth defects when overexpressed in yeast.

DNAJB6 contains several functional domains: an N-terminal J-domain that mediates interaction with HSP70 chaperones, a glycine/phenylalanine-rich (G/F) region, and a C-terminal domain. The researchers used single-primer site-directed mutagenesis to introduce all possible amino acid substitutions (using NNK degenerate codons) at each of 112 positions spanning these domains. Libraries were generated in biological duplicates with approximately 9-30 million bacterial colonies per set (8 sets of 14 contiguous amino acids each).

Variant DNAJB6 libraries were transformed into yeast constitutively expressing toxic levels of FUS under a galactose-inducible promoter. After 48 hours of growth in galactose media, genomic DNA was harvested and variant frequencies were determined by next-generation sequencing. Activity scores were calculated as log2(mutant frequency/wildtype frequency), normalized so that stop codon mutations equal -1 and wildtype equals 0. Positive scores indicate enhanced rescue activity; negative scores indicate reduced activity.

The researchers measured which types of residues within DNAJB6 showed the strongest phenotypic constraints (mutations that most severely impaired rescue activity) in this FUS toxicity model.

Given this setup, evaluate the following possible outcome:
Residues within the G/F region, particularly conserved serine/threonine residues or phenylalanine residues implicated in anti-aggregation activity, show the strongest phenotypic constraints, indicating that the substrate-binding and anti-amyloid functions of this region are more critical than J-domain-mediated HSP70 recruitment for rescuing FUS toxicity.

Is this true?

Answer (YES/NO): NO